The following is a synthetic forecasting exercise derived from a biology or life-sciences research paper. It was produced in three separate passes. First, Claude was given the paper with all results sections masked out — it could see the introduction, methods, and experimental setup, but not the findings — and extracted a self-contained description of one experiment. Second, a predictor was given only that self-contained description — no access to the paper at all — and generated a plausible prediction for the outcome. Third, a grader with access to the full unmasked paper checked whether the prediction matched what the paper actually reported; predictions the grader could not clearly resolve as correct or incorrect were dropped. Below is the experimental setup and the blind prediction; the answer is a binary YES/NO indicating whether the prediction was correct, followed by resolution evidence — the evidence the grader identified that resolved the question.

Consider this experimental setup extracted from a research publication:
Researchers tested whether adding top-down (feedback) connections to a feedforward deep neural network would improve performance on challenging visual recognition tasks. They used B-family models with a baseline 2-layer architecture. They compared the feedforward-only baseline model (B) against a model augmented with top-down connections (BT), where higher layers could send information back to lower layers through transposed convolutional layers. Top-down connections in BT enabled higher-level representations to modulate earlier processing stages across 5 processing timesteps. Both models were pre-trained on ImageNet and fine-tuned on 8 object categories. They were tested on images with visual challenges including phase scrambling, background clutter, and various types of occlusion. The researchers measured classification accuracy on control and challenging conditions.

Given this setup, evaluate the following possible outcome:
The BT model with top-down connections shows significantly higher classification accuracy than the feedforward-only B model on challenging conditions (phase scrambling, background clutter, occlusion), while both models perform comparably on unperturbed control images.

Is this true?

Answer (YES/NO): NO